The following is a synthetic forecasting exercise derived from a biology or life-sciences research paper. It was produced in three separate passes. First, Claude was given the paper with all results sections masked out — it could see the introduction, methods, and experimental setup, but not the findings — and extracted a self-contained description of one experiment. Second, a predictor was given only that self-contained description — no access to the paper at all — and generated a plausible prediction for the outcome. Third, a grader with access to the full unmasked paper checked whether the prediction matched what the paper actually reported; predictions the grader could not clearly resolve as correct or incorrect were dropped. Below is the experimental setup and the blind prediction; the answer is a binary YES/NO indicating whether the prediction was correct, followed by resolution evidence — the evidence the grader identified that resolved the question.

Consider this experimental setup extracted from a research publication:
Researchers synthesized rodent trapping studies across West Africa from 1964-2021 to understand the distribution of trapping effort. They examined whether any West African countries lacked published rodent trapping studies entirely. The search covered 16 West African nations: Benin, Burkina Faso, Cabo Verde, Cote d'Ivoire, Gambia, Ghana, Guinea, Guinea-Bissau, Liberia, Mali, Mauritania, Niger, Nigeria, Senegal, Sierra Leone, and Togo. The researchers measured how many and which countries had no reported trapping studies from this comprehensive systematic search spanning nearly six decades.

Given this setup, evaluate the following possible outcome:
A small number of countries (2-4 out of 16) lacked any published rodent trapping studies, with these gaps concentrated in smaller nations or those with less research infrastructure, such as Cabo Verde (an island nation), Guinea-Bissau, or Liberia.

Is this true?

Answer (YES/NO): NO